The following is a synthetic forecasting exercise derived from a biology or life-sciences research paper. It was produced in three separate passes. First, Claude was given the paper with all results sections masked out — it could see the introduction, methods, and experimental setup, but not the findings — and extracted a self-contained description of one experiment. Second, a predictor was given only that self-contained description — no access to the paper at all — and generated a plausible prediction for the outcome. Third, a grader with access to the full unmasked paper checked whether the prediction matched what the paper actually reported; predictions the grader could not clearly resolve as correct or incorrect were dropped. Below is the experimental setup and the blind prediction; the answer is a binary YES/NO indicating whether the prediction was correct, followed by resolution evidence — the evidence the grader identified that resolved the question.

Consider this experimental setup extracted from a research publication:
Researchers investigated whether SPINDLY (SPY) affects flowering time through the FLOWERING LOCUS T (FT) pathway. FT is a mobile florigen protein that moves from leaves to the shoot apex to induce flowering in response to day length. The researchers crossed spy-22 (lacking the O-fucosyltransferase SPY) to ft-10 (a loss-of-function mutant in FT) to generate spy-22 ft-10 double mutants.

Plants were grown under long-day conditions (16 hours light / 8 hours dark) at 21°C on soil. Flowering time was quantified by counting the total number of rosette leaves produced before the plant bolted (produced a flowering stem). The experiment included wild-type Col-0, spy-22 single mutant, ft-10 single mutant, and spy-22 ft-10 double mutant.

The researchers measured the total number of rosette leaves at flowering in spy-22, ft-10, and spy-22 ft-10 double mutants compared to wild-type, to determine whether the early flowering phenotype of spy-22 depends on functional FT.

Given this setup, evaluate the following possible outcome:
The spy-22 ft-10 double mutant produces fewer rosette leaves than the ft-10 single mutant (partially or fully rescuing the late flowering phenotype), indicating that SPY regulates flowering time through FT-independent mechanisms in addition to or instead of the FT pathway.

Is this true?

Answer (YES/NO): YES